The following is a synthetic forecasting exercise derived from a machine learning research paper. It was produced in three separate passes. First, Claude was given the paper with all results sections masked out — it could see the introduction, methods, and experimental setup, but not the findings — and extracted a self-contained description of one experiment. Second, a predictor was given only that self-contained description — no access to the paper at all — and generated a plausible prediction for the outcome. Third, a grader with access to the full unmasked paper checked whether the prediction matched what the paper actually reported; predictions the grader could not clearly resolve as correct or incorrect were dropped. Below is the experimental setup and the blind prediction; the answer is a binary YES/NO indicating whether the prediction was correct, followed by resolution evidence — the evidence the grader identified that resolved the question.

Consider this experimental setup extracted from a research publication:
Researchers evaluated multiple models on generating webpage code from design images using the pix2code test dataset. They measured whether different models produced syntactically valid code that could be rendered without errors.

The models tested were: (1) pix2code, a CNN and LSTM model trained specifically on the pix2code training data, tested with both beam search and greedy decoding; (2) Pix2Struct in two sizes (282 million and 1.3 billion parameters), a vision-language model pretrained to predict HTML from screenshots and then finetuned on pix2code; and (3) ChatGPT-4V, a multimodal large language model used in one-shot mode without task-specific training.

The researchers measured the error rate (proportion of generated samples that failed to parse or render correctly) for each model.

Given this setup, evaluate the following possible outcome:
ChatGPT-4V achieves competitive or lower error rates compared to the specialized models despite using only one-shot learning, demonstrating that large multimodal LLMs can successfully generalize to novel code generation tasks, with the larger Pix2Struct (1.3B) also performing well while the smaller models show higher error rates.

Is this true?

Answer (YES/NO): NO